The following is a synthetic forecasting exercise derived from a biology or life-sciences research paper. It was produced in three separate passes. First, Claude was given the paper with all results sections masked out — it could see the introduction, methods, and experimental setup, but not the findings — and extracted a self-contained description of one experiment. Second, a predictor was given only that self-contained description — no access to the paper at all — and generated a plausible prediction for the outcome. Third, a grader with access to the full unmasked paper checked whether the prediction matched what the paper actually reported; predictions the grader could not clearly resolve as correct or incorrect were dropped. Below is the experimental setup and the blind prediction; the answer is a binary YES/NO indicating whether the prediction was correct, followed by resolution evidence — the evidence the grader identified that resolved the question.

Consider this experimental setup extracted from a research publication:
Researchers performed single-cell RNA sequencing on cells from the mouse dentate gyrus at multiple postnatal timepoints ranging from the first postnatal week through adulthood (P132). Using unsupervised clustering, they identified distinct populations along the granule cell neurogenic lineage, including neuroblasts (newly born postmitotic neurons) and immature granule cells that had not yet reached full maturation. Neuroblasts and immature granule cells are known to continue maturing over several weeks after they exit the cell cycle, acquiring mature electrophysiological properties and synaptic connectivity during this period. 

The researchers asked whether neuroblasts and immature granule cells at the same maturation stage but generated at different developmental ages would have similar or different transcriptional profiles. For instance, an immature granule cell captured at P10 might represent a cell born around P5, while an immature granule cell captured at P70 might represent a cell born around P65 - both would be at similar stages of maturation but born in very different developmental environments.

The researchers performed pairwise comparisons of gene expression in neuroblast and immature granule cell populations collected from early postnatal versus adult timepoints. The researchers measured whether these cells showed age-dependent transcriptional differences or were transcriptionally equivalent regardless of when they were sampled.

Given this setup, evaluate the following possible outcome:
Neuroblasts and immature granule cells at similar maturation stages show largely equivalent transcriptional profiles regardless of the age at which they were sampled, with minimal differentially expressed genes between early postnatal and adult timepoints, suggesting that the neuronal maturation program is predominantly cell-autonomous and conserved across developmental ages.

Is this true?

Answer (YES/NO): YES